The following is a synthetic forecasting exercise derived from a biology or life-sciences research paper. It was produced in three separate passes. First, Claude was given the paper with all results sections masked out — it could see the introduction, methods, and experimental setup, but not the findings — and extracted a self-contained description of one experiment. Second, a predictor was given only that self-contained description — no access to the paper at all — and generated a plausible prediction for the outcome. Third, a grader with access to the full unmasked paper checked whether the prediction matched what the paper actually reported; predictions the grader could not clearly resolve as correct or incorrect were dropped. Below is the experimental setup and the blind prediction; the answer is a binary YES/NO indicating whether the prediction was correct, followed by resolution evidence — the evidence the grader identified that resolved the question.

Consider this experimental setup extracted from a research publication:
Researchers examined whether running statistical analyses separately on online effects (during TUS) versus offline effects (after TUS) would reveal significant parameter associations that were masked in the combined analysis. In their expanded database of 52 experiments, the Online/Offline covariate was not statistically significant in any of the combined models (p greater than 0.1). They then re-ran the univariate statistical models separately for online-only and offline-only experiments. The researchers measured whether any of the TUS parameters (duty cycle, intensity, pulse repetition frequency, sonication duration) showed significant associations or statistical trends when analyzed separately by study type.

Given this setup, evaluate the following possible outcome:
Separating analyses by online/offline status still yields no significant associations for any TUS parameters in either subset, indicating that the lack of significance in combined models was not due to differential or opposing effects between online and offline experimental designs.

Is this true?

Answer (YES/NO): YES